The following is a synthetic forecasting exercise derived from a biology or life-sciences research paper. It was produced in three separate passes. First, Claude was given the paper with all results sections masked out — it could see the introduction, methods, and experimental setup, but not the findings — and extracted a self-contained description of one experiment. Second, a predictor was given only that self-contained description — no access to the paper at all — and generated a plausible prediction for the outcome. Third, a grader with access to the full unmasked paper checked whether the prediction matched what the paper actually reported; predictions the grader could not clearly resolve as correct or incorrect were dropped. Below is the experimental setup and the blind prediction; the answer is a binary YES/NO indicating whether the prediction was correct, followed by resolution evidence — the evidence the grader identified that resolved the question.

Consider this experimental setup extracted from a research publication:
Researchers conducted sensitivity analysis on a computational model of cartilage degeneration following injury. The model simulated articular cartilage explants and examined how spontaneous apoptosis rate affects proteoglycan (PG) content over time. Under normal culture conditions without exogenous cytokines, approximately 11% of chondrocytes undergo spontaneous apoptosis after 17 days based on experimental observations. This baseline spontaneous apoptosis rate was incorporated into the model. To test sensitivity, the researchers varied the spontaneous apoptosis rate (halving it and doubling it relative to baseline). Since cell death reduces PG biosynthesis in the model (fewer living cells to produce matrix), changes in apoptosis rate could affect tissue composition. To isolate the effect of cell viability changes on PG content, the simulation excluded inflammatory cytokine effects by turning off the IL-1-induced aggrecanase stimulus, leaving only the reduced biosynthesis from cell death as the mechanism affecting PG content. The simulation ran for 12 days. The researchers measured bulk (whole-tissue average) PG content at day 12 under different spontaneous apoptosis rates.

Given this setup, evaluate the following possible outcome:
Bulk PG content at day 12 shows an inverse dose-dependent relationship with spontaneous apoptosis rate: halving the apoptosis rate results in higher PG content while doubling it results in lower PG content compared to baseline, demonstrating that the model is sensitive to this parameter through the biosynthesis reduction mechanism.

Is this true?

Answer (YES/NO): NO